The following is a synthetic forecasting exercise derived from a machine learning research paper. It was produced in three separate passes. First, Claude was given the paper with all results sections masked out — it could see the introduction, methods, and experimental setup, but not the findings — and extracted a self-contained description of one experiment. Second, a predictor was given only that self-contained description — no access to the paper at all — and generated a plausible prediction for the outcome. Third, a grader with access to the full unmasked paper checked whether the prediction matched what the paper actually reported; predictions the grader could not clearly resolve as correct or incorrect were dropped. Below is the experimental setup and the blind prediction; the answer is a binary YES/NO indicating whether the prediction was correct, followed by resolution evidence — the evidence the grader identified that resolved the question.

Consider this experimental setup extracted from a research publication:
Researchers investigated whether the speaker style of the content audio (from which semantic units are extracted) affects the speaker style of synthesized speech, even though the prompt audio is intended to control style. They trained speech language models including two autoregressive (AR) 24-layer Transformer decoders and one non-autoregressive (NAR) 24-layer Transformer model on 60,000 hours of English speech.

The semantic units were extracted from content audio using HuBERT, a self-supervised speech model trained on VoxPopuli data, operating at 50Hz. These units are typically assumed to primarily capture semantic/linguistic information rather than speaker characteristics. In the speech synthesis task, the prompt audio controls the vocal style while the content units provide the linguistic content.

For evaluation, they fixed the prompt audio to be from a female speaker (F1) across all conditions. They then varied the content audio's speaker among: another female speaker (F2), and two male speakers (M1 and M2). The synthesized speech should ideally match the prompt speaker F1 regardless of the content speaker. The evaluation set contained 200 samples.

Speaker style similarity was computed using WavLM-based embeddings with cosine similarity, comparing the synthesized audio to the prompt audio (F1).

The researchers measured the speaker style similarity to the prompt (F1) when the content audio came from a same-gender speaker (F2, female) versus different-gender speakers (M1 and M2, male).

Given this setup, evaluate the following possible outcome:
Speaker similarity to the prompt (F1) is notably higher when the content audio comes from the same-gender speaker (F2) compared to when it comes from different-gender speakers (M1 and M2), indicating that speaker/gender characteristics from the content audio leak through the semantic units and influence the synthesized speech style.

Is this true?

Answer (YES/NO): YES